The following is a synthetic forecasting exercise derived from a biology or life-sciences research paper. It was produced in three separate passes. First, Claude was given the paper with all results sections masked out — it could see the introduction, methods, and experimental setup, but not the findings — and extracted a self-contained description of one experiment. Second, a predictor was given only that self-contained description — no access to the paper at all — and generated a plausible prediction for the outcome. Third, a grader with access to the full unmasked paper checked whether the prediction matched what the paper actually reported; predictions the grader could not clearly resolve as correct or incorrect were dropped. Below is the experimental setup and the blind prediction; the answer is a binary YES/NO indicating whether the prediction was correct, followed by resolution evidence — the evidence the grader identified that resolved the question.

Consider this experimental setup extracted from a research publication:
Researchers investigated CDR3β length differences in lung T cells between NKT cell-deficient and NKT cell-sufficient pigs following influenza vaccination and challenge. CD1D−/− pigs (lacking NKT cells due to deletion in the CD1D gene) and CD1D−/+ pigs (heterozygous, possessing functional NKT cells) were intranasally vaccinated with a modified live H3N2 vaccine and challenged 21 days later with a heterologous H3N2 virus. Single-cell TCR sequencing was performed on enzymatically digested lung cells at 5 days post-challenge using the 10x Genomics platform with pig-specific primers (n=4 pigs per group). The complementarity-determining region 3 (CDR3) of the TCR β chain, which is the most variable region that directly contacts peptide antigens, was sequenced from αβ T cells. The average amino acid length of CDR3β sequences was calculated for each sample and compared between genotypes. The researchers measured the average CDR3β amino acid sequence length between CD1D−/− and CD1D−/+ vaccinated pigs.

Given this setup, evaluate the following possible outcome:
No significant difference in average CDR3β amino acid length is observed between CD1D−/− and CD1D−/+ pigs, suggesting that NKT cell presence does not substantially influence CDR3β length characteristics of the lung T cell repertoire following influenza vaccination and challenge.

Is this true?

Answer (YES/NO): NO